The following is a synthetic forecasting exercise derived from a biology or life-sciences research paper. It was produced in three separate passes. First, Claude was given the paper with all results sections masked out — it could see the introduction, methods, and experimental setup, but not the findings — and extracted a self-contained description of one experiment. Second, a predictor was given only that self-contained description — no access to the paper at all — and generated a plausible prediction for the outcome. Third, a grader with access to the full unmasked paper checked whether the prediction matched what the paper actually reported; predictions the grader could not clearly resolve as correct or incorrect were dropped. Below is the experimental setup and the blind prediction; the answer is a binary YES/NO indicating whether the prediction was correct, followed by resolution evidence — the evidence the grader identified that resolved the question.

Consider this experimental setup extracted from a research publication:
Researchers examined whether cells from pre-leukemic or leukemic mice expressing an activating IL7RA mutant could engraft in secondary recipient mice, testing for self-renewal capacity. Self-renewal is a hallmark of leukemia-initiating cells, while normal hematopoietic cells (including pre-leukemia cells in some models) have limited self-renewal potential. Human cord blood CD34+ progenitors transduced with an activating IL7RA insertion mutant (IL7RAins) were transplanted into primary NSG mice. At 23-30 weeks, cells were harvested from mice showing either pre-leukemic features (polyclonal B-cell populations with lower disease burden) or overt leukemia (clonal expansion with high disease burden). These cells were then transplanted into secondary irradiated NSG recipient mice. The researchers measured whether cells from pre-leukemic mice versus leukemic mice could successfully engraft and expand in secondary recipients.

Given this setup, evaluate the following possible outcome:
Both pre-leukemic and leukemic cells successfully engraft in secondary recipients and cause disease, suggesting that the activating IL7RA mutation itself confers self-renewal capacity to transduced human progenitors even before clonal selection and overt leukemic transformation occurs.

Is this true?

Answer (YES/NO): NO